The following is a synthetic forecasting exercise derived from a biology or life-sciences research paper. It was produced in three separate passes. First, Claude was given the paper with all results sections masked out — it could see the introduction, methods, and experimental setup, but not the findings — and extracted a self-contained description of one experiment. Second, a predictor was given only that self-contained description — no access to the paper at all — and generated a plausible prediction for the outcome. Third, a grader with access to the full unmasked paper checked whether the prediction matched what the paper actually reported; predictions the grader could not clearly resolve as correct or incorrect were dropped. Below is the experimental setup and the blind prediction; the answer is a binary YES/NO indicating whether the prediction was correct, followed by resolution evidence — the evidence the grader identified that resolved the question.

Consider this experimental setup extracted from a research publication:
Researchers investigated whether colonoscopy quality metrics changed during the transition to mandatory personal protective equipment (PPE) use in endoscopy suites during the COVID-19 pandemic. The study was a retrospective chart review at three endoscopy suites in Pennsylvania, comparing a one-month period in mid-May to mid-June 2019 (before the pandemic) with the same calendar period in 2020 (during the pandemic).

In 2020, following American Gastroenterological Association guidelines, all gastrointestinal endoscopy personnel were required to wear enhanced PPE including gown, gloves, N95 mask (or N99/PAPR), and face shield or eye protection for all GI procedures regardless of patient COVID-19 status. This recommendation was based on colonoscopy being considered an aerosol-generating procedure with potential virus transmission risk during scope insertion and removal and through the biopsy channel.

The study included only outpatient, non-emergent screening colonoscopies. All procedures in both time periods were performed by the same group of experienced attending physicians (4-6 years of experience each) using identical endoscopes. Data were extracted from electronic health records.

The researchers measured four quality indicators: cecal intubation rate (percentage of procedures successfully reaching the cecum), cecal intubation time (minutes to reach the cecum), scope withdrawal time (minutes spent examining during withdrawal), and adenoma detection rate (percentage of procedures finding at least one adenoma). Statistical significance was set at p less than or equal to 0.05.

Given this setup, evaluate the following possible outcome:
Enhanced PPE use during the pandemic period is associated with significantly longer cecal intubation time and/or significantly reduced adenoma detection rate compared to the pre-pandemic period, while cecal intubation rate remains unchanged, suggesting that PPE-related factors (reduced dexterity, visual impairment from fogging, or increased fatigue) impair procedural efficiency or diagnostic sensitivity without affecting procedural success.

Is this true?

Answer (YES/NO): NO